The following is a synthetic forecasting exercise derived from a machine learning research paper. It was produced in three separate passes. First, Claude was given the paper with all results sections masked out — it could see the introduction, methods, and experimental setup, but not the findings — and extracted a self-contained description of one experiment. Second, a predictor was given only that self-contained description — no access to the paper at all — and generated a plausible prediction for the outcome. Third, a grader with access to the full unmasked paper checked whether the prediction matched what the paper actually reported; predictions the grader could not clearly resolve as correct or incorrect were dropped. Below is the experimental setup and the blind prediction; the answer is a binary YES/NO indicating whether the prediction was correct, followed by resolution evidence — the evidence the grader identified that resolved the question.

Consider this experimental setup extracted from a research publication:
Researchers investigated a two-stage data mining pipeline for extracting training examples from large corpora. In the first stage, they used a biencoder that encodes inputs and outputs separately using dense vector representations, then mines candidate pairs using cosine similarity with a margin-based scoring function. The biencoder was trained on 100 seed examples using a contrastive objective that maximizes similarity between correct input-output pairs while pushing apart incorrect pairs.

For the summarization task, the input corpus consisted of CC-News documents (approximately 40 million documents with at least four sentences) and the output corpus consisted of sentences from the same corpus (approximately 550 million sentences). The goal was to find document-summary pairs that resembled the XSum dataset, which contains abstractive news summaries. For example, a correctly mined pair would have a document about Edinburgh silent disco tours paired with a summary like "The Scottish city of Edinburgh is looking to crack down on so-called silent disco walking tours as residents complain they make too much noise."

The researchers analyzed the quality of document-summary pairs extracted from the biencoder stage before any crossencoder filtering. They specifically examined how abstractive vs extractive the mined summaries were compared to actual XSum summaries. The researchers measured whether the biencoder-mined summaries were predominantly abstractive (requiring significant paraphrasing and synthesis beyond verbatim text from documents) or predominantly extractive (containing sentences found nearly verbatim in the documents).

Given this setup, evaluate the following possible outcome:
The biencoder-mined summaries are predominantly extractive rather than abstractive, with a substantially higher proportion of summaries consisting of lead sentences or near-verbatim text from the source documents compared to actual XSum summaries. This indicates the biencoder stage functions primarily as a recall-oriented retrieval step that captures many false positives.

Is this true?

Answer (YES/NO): YES